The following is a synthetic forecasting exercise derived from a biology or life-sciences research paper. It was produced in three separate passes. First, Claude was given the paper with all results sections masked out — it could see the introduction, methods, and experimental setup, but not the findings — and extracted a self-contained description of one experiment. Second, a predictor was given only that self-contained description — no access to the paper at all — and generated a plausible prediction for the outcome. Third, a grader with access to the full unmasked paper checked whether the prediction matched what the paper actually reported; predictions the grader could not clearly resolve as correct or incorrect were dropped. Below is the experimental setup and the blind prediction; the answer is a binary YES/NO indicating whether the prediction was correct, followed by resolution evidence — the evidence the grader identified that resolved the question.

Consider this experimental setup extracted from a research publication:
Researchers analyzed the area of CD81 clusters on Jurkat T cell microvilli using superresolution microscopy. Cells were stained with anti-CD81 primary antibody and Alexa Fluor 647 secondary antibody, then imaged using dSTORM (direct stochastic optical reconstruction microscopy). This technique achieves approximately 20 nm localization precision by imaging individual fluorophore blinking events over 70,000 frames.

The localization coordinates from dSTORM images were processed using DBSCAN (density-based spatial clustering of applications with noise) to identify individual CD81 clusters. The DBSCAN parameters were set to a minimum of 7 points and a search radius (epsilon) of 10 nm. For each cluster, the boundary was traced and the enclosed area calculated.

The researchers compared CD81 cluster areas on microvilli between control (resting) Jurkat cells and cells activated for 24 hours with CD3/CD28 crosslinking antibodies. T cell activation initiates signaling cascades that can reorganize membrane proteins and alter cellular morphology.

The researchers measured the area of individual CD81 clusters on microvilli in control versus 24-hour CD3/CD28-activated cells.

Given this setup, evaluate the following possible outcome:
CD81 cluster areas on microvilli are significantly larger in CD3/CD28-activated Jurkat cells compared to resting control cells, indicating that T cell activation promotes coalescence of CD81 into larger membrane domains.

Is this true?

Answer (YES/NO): NO